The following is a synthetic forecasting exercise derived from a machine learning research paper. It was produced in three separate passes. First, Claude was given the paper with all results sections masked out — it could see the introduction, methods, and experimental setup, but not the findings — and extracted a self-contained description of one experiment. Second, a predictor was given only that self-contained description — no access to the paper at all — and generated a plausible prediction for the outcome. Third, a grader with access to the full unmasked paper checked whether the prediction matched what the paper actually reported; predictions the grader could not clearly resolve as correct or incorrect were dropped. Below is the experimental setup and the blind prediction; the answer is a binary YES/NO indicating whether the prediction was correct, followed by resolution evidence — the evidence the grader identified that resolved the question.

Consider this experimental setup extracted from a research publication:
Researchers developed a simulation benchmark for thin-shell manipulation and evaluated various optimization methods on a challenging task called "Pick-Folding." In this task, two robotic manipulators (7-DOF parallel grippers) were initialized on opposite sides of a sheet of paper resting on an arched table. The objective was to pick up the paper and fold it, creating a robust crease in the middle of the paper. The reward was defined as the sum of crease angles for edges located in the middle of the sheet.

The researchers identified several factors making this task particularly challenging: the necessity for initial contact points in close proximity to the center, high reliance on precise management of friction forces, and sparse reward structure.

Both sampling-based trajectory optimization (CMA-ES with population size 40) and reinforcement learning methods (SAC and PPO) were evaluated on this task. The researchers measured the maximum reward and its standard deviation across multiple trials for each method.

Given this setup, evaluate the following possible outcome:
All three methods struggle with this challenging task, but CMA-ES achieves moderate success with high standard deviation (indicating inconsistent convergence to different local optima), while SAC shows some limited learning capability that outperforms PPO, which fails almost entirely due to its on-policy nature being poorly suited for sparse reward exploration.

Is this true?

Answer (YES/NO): NO